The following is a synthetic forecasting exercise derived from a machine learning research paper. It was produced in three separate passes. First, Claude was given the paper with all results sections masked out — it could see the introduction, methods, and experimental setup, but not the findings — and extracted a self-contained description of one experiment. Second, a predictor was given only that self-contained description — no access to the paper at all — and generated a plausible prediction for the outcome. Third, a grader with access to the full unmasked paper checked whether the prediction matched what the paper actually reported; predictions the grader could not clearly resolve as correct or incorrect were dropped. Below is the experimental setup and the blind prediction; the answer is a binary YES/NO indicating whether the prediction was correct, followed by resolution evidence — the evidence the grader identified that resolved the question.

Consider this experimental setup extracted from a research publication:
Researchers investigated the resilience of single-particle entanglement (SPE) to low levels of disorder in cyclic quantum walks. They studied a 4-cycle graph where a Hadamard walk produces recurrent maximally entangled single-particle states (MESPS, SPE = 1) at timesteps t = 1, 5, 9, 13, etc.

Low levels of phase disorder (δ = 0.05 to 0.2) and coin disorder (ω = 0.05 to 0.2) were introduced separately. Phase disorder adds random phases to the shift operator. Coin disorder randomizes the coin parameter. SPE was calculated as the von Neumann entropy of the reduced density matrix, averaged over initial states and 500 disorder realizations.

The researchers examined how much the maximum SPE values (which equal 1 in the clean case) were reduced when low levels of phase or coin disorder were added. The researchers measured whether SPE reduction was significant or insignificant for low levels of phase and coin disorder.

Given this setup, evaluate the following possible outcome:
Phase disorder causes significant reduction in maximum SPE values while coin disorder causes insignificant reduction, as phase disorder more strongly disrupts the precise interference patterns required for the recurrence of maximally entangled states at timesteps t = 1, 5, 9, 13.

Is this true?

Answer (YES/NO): NO